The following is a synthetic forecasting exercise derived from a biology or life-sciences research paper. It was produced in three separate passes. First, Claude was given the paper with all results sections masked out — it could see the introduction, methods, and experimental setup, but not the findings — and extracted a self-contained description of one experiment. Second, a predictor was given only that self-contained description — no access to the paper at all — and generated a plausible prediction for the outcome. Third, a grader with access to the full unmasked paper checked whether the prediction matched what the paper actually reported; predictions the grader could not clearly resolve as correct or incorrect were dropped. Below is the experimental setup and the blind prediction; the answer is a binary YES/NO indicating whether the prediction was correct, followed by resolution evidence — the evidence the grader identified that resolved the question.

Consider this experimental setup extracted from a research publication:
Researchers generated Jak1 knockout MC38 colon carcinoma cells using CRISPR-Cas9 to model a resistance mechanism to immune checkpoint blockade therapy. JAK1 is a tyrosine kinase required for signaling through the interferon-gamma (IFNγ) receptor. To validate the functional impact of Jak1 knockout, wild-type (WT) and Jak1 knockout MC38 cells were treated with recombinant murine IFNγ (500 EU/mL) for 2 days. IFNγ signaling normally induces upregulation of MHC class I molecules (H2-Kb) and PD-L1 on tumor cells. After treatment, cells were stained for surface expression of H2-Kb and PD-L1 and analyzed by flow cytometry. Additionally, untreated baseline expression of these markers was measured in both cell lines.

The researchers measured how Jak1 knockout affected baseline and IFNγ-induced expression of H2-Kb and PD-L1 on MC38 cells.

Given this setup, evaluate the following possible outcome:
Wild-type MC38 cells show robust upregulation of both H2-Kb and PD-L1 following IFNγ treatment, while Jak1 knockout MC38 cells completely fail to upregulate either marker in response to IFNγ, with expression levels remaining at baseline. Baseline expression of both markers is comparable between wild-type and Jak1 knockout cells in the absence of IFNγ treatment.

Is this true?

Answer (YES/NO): YES